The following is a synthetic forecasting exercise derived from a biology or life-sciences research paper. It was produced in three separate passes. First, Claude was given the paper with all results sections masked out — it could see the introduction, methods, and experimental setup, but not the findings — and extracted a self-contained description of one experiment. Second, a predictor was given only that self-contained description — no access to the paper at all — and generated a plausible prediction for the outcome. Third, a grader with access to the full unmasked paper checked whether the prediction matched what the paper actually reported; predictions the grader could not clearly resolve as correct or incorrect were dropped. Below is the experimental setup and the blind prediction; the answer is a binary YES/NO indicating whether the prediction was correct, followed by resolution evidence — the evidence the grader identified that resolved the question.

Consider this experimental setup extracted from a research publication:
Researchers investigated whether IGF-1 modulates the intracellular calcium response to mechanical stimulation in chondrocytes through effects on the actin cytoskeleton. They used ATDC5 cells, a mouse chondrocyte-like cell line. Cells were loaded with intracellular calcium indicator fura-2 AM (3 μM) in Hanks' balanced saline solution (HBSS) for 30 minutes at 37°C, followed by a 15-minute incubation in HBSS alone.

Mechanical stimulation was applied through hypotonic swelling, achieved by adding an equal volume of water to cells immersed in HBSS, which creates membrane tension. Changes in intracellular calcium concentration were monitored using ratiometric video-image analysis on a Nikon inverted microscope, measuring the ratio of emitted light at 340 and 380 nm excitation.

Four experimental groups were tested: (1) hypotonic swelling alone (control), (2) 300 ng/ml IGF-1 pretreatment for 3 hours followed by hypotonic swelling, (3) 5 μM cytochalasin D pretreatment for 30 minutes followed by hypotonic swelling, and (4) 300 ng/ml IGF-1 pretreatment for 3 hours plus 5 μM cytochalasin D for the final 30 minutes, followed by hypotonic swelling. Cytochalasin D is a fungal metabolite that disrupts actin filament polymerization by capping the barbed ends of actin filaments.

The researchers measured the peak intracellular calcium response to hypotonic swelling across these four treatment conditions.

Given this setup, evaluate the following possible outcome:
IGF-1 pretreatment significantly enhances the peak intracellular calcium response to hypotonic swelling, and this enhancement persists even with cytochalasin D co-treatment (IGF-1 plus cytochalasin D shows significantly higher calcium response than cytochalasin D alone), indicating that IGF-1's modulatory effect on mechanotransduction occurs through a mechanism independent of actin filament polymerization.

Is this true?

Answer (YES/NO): NO